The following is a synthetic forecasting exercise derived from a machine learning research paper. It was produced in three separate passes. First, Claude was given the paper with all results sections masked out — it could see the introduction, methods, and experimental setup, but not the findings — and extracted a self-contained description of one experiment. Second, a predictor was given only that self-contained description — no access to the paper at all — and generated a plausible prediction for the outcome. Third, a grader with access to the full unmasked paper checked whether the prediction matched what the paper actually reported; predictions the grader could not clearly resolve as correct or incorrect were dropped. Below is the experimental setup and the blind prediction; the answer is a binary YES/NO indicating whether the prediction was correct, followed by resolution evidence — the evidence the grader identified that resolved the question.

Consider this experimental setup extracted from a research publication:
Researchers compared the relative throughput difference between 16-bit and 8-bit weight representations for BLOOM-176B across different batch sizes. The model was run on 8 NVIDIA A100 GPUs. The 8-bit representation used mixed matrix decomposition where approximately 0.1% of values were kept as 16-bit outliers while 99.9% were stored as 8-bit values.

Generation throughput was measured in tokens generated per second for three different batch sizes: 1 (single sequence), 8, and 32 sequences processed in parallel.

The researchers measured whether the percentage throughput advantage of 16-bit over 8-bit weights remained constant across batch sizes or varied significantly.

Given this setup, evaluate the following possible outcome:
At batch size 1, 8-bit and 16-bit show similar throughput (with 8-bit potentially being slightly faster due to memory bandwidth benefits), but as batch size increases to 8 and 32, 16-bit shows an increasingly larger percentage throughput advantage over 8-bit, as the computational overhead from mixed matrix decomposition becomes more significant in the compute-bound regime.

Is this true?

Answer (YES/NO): NO